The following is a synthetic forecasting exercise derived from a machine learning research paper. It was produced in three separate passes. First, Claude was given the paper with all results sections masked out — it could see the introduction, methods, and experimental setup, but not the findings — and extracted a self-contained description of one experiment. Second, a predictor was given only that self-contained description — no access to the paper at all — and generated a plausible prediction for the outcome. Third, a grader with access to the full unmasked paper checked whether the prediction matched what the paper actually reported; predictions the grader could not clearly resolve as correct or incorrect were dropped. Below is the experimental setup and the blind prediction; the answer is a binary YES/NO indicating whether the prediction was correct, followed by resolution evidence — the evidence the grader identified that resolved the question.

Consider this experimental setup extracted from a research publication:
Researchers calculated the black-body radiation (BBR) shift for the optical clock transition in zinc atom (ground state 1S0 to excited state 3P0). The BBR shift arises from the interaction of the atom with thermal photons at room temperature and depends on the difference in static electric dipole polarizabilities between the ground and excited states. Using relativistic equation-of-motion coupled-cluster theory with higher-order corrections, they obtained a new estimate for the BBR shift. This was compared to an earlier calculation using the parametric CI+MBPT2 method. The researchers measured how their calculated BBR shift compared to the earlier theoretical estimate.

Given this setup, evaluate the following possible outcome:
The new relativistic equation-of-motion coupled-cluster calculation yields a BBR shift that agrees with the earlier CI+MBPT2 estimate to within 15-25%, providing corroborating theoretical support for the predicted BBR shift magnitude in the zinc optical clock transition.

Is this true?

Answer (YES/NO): NO